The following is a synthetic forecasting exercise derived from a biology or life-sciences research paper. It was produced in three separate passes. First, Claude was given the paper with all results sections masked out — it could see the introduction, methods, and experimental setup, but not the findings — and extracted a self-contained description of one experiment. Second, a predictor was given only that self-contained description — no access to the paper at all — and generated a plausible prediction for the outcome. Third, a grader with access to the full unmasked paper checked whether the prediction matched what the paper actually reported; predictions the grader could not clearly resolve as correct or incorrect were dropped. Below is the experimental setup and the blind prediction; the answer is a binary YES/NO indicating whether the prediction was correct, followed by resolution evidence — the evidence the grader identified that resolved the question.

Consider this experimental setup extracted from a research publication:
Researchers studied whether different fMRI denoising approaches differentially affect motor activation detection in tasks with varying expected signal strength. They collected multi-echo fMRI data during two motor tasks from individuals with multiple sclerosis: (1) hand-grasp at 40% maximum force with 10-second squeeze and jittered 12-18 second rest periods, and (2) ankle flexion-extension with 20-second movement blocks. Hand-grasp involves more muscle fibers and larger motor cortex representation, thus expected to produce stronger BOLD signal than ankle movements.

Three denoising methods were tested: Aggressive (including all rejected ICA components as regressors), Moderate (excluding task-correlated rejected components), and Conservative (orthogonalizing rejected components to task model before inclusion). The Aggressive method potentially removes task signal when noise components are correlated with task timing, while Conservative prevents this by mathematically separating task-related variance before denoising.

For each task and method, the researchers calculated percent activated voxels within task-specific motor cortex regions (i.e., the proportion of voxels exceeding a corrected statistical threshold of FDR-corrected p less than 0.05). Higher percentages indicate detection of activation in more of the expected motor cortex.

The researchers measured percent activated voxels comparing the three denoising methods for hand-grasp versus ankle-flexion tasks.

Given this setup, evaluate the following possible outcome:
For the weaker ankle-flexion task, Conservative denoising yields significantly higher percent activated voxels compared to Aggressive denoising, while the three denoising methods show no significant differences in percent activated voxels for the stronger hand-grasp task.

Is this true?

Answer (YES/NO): NO